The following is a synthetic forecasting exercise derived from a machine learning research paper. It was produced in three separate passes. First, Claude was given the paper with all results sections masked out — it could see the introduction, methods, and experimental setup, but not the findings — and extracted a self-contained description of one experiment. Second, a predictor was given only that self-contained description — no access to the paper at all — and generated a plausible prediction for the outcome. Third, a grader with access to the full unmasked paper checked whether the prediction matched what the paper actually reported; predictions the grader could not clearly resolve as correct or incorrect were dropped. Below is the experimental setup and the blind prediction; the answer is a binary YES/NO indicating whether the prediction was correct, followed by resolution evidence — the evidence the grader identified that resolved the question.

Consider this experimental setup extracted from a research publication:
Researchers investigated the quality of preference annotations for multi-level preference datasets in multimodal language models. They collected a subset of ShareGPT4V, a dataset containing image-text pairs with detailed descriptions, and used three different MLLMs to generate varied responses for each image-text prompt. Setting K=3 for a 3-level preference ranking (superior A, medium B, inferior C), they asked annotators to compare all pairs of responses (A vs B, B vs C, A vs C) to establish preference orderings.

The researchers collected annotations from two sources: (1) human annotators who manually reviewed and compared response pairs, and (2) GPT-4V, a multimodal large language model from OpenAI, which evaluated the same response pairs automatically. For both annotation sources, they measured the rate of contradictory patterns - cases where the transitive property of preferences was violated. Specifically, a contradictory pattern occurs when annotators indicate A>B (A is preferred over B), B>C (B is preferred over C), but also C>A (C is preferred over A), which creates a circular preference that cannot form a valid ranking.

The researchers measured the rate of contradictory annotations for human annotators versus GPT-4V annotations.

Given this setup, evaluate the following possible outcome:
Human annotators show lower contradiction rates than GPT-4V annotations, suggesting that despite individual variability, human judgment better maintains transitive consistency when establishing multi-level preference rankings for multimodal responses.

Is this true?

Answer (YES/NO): NO